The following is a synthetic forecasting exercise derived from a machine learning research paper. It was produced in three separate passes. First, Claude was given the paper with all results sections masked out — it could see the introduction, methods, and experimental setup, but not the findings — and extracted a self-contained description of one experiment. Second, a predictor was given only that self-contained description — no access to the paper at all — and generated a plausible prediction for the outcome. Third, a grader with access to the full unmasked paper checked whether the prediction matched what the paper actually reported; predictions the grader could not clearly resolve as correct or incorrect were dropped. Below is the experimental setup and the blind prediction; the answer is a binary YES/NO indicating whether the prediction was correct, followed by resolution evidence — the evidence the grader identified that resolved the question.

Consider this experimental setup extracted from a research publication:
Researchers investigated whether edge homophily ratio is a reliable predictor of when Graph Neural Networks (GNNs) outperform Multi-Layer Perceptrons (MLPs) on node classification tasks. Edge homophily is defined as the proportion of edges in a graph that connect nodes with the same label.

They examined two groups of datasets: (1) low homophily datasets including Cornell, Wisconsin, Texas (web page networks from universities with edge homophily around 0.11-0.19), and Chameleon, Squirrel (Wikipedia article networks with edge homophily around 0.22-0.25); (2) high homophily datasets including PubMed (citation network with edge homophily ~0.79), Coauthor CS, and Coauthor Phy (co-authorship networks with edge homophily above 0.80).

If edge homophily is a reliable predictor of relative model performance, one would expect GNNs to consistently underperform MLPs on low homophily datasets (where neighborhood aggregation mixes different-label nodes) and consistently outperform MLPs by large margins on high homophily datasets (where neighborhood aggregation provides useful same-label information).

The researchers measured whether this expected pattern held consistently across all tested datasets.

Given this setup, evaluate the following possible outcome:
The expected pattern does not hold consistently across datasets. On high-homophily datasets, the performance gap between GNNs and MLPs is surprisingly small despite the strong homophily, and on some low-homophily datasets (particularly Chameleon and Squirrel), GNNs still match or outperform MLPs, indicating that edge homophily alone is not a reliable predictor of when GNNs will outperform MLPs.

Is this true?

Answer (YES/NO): YES